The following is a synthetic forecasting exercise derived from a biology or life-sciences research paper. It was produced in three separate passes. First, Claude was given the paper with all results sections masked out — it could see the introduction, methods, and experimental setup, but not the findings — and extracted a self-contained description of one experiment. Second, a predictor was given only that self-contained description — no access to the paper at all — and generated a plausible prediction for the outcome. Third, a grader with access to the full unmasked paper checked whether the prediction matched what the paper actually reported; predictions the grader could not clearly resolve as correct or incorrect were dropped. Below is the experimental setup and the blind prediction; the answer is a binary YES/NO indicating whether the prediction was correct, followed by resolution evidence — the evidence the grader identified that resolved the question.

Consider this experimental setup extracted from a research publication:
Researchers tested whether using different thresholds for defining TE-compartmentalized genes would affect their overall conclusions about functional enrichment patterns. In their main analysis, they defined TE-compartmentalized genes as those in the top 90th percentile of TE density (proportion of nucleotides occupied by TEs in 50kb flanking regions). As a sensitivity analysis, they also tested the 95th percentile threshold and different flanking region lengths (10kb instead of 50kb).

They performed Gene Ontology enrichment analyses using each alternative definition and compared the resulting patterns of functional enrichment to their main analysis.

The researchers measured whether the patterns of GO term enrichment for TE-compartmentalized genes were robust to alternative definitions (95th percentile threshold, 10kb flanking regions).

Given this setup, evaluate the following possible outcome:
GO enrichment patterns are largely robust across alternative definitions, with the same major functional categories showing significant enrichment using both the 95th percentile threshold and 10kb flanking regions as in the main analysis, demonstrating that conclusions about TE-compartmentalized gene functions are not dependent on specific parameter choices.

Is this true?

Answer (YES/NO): YES